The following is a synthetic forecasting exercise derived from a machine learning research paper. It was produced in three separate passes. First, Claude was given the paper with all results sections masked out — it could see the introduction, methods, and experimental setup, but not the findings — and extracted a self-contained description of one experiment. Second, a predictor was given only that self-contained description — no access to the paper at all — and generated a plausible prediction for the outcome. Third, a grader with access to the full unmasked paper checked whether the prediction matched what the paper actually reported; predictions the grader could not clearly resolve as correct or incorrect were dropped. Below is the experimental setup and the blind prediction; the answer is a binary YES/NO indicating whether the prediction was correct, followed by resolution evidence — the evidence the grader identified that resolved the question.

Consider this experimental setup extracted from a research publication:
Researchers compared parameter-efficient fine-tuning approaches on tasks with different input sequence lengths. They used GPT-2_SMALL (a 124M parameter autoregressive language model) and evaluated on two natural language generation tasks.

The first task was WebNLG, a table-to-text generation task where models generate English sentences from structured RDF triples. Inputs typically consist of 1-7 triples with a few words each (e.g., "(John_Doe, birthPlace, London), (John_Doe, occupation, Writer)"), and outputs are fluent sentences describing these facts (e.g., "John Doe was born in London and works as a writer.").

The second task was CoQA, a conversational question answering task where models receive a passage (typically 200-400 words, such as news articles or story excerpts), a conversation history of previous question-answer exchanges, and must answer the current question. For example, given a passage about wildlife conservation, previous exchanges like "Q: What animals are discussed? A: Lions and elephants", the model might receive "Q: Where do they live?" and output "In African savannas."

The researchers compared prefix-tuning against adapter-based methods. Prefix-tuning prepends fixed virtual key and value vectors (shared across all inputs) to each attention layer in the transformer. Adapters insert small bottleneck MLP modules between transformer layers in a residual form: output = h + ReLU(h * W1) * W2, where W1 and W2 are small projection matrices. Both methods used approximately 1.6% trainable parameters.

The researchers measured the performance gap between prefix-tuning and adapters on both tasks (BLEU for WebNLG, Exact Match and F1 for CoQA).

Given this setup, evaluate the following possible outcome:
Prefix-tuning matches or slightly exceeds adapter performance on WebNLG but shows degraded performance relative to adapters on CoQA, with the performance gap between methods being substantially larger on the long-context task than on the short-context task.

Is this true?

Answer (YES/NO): NO